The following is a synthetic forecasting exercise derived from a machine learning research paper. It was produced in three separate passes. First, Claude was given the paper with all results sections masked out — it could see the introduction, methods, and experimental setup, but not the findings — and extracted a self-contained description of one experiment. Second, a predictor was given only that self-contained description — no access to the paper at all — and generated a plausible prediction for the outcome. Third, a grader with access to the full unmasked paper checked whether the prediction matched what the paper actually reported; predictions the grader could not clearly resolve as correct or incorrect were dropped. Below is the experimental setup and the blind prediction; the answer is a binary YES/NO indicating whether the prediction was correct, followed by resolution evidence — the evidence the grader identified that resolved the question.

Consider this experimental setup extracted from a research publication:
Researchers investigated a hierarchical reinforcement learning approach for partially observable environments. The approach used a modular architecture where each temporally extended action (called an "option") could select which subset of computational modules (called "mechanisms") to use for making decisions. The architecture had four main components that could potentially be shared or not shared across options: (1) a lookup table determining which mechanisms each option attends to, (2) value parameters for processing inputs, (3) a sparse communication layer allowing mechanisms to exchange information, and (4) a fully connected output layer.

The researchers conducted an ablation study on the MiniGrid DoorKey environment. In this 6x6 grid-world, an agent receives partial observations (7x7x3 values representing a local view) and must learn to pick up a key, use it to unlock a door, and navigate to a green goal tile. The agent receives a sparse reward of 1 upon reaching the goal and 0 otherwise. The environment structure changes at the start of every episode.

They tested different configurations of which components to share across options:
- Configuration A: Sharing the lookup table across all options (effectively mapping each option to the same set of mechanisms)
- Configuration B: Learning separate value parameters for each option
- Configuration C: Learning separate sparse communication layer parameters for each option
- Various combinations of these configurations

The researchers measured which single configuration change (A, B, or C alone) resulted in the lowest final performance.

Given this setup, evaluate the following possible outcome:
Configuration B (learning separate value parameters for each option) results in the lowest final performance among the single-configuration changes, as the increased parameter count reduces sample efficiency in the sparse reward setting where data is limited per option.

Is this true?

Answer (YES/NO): NO